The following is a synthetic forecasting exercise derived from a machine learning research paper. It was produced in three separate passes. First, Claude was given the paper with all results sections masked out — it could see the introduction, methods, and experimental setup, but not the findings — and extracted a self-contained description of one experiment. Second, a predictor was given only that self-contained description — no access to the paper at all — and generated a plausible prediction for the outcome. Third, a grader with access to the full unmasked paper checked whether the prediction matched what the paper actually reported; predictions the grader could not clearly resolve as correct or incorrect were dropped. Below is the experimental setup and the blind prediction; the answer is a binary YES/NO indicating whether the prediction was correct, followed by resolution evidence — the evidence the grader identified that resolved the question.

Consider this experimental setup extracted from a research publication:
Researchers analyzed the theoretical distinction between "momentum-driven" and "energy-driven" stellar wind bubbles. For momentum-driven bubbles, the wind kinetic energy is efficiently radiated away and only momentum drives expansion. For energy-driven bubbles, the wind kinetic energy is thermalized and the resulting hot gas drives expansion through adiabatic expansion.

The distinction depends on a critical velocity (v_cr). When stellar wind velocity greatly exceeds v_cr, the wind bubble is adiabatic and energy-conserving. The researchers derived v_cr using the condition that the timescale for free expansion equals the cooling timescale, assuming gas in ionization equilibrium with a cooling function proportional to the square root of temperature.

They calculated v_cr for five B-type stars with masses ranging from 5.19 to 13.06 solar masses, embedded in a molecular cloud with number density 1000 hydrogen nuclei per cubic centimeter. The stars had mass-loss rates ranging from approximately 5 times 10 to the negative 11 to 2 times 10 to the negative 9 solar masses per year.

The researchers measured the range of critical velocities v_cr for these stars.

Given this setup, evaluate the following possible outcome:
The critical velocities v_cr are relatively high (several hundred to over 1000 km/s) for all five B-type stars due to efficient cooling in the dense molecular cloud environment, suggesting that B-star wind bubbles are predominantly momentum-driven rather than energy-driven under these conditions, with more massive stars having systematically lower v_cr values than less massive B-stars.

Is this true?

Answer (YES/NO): NO